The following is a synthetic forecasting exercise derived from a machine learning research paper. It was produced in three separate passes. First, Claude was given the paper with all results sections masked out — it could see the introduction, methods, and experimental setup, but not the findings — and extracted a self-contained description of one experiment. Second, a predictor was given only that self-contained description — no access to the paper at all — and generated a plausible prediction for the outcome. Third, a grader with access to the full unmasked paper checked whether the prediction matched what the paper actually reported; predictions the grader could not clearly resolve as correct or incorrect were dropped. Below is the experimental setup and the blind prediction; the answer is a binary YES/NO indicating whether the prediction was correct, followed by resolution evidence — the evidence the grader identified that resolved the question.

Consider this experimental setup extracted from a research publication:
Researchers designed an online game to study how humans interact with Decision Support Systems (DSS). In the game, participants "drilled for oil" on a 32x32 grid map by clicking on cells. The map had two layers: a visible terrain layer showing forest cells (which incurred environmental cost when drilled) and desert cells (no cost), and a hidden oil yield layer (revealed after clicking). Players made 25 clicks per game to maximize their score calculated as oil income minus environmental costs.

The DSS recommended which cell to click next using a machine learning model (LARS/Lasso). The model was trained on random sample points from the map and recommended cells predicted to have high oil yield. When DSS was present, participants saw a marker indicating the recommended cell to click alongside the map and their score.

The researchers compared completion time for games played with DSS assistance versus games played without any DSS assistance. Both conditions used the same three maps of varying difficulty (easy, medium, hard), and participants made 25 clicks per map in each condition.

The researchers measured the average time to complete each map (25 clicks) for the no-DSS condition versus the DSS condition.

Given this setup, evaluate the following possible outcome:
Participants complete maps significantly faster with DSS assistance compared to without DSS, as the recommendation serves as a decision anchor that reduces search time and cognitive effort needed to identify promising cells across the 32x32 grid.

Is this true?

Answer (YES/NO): NO